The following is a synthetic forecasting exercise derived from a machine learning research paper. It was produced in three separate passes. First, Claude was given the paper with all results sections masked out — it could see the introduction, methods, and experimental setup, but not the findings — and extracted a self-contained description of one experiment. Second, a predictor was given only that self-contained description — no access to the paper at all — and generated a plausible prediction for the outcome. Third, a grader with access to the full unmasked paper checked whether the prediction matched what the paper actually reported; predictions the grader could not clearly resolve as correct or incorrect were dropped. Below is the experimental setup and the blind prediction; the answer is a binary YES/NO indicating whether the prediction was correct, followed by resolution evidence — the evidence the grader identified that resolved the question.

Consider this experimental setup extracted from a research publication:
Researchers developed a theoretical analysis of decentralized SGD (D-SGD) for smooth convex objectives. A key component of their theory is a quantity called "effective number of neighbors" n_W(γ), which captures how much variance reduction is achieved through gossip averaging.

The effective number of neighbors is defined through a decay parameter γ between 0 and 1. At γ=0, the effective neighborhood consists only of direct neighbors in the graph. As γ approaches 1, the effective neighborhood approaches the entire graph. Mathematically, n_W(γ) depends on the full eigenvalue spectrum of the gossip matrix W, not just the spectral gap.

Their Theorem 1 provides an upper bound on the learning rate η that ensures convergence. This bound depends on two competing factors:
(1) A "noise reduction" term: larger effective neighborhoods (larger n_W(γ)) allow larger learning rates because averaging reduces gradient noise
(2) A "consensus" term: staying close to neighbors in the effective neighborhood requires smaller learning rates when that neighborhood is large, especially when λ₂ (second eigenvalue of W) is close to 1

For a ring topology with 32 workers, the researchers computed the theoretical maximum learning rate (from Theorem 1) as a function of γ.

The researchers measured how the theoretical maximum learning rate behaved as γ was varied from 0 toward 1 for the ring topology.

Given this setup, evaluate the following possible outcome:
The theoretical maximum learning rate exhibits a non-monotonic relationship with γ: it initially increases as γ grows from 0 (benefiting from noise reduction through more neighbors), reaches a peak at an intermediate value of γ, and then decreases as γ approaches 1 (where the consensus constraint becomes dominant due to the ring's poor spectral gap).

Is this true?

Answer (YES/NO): YES